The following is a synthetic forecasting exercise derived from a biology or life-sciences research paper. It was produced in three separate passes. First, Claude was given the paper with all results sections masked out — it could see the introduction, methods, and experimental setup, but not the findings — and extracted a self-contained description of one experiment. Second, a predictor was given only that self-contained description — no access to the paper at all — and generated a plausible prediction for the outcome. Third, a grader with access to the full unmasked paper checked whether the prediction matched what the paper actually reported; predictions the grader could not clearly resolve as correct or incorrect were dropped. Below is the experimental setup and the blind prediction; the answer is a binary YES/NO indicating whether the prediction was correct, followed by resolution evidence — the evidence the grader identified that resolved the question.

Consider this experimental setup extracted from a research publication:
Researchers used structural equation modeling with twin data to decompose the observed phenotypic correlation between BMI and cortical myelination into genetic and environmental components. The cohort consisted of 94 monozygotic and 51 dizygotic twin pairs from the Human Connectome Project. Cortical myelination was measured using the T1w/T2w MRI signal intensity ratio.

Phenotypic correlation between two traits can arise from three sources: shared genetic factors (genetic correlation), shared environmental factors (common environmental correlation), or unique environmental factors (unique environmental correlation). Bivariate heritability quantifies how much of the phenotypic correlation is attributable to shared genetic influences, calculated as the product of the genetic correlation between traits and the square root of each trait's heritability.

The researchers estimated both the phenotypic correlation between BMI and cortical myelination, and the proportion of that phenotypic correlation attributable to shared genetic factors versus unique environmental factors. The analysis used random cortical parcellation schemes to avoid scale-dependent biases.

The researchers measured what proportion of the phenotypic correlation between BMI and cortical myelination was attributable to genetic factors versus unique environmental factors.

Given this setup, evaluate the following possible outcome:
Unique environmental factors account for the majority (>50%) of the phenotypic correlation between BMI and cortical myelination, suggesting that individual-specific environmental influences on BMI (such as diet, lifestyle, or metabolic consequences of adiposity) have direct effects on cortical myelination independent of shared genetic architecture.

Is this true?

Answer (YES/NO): NO